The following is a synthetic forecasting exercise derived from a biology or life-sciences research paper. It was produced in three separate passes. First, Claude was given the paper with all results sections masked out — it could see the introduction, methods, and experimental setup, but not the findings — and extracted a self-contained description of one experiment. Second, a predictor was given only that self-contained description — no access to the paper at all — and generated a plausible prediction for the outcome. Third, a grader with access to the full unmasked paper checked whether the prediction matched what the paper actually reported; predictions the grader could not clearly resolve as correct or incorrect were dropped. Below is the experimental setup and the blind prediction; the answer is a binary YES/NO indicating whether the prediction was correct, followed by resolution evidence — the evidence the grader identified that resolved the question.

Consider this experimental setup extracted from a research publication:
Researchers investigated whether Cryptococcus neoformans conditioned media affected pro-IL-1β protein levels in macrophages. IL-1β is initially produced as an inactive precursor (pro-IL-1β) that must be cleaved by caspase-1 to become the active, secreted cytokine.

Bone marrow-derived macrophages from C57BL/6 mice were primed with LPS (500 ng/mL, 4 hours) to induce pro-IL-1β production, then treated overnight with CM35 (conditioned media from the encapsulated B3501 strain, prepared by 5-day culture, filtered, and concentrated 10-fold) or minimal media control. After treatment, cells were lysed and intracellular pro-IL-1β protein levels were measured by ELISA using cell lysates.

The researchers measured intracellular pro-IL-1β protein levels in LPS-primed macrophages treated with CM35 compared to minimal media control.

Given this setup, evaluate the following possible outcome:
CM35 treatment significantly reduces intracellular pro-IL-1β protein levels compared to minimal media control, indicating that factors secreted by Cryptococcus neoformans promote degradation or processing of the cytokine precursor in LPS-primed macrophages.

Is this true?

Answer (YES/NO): NO